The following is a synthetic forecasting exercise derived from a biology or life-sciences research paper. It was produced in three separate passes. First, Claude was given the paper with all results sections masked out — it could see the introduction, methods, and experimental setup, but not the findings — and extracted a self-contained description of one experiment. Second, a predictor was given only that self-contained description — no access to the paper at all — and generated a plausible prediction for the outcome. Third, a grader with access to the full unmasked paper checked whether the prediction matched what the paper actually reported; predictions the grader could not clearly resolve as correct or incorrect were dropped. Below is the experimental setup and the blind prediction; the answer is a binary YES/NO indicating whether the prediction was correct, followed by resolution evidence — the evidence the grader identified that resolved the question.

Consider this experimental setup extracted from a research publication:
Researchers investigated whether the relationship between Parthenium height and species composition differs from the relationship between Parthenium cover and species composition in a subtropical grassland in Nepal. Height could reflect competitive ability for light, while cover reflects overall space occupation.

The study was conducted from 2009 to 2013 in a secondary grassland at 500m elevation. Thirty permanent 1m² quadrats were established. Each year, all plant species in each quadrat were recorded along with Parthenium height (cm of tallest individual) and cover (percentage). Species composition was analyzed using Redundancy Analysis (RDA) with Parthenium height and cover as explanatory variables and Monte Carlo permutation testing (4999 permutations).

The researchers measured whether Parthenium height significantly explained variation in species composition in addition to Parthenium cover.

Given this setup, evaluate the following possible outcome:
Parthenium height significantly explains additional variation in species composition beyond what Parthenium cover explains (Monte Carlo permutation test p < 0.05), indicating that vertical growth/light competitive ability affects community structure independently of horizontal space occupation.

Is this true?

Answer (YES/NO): NO